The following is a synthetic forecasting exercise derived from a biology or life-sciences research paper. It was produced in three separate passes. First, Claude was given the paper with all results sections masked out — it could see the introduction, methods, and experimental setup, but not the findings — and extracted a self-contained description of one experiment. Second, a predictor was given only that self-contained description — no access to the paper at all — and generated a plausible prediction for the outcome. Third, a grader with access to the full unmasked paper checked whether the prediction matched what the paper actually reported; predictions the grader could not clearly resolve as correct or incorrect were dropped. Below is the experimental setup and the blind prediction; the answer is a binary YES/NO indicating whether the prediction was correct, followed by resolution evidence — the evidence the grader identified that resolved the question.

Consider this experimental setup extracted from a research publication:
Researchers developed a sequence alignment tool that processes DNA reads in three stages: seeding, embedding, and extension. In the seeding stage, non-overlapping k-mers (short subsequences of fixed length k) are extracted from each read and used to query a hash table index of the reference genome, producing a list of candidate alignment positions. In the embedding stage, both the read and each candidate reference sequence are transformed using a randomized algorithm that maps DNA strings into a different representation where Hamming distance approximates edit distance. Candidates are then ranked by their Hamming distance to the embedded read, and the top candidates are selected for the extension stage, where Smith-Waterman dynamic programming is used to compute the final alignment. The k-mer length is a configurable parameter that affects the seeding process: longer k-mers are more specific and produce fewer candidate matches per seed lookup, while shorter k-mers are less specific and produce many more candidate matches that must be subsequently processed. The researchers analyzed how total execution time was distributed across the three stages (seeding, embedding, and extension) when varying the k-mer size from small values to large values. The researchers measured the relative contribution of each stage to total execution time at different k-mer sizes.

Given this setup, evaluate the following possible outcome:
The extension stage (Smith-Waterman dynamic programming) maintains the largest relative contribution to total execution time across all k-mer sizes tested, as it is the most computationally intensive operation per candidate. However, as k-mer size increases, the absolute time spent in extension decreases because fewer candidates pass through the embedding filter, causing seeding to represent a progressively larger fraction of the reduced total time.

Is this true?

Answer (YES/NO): NO